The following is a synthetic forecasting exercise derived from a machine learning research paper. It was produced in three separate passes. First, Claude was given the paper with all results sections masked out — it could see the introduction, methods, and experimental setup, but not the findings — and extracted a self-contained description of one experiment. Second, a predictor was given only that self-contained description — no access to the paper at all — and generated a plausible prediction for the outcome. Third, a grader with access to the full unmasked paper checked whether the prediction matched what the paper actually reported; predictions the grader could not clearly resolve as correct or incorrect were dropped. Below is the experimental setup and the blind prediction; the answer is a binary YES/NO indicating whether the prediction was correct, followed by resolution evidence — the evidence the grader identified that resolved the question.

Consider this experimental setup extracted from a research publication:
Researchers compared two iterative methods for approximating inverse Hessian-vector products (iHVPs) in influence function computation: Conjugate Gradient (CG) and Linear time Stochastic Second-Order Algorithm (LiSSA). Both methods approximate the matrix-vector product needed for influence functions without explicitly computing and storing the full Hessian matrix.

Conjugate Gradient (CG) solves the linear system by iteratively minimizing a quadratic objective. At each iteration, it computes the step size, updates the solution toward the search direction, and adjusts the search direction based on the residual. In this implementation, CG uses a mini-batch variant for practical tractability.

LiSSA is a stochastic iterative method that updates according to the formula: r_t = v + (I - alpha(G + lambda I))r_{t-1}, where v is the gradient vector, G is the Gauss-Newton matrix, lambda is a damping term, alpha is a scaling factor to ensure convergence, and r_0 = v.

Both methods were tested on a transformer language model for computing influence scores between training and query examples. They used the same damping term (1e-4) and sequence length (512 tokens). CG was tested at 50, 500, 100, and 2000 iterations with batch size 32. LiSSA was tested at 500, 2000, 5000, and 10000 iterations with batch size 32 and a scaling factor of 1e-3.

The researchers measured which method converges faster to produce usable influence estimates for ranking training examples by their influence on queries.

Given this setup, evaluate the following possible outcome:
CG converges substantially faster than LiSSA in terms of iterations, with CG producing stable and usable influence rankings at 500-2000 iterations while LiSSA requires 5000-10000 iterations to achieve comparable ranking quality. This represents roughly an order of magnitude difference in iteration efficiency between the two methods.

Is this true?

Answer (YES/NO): NO